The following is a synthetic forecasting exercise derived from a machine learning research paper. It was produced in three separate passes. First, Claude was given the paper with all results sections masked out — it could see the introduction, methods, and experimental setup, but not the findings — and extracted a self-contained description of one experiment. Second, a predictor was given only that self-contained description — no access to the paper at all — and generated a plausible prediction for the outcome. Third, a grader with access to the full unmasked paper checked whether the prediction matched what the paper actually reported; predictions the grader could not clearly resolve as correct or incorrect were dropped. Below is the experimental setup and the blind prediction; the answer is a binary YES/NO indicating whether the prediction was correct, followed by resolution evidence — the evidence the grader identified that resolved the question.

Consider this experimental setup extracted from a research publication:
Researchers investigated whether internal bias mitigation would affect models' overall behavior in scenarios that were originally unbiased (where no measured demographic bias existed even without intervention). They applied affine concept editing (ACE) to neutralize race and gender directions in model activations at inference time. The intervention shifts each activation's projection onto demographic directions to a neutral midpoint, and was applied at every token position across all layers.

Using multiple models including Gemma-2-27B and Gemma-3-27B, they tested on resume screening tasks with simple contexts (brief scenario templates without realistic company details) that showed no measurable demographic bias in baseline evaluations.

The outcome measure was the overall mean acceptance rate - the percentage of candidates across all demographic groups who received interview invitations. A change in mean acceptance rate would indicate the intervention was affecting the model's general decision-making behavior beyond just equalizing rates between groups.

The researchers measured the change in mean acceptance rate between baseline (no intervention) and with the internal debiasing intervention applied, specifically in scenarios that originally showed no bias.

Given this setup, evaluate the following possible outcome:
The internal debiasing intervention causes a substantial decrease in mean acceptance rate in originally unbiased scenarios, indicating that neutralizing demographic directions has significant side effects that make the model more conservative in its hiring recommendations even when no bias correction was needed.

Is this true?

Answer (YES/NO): NO